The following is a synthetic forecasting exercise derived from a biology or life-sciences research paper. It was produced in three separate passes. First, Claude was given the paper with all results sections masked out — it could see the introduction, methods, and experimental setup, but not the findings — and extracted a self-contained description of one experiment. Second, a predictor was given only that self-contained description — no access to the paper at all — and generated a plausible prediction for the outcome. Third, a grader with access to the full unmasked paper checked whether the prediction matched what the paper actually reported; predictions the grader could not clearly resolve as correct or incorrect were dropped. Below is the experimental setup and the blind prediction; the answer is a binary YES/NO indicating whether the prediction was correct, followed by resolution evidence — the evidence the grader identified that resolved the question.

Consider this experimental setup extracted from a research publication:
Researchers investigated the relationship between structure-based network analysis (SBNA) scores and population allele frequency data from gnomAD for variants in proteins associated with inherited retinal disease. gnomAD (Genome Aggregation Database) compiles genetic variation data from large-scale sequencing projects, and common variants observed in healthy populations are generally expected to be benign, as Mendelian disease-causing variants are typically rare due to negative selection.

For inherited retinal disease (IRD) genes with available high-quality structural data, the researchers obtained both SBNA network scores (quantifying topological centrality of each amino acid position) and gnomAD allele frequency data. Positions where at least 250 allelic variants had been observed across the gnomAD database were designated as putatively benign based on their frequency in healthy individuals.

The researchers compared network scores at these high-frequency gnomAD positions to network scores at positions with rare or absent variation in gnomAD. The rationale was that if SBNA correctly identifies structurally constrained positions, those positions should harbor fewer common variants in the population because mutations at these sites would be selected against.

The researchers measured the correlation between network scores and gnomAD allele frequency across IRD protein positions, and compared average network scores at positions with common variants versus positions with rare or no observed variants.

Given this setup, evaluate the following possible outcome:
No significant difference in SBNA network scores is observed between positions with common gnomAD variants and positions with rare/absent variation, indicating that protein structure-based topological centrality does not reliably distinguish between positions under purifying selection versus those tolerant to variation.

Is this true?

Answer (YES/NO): NO